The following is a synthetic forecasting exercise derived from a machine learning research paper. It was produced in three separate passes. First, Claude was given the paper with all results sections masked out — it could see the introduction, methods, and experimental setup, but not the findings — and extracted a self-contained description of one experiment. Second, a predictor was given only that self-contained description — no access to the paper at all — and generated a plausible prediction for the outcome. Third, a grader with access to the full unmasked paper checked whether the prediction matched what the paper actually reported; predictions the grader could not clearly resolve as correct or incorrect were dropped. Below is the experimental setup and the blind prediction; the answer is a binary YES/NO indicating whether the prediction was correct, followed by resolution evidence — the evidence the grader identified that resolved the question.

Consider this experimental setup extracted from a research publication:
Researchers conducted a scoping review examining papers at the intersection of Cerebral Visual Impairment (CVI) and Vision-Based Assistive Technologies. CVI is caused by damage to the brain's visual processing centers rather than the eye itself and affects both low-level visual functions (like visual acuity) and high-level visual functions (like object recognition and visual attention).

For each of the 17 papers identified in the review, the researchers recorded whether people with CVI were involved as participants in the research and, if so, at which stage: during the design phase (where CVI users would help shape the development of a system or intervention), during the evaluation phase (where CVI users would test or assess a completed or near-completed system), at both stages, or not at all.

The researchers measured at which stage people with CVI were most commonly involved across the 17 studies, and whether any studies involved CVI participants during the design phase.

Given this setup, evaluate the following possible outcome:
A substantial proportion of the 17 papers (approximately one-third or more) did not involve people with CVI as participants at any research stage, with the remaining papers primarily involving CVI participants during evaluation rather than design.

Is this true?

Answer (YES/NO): NO